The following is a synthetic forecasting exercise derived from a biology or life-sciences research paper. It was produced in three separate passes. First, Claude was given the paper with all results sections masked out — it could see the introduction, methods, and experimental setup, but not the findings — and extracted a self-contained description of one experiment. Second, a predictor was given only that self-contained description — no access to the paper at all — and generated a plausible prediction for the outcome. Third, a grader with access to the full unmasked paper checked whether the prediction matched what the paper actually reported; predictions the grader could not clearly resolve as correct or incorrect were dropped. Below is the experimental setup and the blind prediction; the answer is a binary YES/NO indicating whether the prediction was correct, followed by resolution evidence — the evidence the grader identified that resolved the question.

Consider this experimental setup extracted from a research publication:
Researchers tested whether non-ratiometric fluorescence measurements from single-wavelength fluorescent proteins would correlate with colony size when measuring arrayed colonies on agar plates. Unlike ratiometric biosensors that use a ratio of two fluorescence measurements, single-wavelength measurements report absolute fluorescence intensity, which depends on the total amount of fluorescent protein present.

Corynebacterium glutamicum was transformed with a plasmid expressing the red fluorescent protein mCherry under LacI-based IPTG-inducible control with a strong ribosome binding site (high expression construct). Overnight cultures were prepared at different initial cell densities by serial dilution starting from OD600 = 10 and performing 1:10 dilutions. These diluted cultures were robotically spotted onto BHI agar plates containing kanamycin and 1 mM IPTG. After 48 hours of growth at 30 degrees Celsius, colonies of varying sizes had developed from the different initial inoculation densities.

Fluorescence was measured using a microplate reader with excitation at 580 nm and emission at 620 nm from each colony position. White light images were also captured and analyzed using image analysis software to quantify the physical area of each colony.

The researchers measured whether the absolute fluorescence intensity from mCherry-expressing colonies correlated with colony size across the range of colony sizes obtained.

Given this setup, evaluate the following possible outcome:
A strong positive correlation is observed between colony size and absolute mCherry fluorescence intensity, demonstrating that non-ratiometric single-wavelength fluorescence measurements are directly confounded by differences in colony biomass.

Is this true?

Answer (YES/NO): YES